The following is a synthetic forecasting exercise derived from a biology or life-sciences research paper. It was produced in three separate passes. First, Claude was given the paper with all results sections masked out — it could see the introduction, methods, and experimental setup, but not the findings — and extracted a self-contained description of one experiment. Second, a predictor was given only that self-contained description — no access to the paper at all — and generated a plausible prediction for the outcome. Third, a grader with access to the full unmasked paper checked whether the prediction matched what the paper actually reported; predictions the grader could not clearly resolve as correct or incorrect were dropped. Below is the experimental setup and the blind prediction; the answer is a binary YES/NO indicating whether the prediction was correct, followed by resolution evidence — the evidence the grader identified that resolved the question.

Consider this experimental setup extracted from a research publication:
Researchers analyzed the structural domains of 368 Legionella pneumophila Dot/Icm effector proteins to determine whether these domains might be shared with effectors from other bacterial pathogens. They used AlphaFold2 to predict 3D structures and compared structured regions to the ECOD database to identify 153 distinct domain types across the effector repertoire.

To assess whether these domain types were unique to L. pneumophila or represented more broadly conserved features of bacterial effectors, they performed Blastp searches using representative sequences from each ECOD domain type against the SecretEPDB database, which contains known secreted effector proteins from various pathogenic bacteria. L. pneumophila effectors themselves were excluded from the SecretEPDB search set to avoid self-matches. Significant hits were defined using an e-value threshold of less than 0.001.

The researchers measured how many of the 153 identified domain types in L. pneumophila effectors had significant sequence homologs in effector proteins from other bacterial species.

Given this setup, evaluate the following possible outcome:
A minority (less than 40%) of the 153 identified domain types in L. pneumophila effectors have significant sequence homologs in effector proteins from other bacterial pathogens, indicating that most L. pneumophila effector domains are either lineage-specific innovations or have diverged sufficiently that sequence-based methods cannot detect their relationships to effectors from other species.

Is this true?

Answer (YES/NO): YES